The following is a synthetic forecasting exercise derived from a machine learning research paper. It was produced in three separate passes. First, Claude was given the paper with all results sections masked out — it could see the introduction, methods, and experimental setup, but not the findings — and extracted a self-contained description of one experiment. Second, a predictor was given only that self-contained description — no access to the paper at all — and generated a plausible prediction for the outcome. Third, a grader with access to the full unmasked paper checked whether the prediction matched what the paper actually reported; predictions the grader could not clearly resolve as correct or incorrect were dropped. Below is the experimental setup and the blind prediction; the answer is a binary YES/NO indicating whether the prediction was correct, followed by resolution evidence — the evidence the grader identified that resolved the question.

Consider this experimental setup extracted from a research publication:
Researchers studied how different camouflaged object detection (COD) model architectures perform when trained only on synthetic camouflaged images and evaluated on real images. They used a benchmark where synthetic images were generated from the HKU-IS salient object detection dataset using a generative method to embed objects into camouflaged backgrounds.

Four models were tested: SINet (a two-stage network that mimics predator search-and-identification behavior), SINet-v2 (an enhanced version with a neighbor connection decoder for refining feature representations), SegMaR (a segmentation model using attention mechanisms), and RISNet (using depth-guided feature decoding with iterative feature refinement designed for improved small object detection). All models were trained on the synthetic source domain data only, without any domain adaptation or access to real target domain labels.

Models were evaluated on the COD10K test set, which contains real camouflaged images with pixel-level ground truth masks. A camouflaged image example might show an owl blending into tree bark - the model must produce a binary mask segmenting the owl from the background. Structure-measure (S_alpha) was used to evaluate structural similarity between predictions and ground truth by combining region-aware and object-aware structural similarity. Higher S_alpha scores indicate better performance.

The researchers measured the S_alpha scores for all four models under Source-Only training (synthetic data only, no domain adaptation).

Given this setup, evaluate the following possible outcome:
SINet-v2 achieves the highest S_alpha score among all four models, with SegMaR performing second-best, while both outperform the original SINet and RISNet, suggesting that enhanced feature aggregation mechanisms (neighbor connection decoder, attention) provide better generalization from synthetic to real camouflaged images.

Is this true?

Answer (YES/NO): NO